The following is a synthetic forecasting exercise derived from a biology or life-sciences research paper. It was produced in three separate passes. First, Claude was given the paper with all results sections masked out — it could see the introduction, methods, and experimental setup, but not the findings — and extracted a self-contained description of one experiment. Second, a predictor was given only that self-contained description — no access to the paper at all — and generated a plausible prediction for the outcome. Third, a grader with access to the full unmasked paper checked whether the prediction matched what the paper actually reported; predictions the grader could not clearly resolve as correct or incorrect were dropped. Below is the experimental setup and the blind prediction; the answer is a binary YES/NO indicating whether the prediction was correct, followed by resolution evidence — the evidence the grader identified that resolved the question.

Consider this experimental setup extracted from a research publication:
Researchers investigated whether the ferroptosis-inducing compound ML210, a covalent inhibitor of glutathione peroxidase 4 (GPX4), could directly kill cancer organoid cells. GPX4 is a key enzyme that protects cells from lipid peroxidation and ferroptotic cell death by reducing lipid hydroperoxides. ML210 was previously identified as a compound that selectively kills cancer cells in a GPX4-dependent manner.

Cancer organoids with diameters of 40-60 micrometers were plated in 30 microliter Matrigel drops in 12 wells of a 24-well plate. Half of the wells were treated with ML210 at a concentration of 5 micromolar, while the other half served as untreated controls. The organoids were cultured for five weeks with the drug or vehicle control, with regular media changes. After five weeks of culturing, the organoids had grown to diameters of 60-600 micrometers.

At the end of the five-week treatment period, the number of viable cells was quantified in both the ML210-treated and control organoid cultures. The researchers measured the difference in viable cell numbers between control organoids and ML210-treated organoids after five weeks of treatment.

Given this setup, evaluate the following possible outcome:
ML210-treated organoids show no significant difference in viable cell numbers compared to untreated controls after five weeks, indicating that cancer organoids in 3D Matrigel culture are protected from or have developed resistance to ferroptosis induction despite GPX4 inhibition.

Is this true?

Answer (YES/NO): NO